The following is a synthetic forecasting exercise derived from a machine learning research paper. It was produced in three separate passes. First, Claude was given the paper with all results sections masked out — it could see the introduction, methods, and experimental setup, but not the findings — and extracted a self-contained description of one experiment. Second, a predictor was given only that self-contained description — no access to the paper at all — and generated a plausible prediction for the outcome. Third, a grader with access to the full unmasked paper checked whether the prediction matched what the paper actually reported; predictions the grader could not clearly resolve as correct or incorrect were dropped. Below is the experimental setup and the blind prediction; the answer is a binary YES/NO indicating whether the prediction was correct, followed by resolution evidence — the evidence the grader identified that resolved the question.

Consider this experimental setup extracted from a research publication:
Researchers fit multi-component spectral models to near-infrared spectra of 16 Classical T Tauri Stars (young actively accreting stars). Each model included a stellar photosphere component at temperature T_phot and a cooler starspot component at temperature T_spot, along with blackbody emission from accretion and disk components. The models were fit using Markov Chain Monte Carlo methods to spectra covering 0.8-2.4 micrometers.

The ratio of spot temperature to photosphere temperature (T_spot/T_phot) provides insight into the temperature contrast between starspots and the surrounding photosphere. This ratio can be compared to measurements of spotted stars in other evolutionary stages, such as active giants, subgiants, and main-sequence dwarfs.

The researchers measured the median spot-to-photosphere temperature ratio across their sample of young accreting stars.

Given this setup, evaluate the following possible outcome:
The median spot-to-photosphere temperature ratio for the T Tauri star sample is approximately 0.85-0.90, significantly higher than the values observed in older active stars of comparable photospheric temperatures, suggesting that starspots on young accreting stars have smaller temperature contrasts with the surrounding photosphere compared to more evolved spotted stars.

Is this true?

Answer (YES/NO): NO